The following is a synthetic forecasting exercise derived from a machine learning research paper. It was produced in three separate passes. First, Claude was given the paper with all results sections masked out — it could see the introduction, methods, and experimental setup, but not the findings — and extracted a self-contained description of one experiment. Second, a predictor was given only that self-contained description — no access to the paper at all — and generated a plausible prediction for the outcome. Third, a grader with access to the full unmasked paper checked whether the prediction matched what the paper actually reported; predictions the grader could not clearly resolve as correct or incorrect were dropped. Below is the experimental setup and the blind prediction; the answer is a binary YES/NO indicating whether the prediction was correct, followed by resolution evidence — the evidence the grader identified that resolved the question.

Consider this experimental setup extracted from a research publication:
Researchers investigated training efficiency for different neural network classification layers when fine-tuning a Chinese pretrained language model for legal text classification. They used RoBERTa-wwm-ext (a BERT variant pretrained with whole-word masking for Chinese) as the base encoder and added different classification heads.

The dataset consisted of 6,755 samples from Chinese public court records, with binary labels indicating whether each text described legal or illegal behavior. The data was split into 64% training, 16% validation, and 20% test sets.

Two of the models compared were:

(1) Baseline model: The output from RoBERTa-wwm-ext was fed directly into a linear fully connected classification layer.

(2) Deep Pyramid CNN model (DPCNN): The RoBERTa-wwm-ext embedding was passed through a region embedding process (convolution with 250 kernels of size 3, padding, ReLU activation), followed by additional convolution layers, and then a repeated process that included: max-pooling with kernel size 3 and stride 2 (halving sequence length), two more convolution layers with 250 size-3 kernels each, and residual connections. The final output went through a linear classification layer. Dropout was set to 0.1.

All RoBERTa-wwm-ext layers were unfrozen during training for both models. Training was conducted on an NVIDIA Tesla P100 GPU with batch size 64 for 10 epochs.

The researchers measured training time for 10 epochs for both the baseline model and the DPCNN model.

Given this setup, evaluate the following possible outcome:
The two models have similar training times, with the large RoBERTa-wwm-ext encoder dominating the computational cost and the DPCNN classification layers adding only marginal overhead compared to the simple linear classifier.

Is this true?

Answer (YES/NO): NO